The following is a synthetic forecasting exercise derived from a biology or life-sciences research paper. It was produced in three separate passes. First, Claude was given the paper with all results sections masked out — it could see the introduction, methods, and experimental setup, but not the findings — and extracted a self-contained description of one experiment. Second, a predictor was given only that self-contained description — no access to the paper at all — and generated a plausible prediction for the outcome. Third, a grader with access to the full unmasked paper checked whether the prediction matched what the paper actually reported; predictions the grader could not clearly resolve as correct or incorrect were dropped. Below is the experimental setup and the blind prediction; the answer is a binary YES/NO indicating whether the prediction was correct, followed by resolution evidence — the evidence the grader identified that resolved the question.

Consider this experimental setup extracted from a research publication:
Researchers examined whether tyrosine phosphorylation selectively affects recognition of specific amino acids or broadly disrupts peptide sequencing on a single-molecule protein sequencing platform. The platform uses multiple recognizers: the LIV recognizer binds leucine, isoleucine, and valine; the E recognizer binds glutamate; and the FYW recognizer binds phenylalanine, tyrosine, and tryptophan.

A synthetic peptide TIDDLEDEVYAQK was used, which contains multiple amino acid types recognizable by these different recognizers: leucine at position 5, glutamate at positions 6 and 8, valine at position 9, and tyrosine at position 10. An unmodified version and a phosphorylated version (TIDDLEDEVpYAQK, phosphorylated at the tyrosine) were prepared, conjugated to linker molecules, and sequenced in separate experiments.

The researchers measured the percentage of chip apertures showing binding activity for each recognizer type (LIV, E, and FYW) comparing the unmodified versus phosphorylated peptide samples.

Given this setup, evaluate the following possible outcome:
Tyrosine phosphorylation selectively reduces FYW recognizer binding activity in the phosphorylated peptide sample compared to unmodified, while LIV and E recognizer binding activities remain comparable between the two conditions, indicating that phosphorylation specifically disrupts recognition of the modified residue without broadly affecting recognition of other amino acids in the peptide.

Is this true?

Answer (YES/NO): YES